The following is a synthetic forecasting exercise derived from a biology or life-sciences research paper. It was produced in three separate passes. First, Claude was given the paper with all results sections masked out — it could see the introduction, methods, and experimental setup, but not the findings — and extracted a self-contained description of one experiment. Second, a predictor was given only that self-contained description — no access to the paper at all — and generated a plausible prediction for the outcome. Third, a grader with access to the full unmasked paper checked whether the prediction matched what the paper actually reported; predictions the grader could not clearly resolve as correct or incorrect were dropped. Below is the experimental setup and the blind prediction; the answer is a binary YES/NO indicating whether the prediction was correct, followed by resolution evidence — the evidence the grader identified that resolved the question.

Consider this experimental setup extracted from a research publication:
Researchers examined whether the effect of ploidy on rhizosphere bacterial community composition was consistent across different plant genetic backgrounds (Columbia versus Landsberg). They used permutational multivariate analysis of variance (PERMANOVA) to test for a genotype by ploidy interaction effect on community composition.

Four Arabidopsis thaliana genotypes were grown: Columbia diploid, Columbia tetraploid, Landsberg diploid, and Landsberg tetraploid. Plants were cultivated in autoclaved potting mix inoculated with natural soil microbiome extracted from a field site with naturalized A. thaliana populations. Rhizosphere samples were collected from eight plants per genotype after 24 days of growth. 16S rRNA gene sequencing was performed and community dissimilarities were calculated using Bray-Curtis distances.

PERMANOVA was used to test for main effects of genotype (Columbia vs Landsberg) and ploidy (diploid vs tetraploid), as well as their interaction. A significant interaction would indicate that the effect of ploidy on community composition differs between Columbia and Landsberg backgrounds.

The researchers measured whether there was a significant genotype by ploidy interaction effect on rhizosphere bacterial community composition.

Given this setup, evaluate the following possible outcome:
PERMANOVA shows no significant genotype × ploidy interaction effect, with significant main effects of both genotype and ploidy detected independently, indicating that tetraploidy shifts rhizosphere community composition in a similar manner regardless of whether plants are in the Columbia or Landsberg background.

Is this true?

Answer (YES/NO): NO